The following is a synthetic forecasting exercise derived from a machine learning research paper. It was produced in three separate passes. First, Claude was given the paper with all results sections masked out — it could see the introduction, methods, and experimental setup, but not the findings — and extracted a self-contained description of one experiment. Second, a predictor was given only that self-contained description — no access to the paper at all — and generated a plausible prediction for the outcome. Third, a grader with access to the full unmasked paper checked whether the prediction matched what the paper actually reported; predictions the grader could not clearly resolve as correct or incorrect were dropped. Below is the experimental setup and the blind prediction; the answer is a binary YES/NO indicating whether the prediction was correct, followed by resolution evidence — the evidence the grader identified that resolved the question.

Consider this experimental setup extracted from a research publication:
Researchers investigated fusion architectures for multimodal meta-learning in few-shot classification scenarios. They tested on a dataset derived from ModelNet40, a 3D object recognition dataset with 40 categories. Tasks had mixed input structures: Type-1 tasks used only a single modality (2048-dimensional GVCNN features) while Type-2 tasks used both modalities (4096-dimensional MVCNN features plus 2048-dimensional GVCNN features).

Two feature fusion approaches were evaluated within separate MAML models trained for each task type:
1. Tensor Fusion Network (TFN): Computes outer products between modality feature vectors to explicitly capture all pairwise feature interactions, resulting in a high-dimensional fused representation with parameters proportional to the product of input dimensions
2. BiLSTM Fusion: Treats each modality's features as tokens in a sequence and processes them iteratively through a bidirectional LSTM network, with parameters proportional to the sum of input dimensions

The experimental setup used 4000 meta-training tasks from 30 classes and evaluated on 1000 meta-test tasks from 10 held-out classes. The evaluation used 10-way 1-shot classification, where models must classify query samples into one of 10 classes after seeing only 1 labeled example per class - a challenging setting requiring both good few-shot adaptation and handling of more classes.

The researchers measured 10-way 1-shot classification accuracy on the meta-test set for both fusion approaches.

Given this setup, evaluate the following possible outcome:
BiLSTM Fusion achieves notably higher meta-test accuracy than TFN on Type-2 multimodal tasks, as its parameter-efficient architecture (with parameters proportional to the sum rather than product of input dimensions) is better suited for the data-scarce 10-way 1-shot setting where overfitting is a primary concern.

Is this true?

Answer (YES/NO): YES